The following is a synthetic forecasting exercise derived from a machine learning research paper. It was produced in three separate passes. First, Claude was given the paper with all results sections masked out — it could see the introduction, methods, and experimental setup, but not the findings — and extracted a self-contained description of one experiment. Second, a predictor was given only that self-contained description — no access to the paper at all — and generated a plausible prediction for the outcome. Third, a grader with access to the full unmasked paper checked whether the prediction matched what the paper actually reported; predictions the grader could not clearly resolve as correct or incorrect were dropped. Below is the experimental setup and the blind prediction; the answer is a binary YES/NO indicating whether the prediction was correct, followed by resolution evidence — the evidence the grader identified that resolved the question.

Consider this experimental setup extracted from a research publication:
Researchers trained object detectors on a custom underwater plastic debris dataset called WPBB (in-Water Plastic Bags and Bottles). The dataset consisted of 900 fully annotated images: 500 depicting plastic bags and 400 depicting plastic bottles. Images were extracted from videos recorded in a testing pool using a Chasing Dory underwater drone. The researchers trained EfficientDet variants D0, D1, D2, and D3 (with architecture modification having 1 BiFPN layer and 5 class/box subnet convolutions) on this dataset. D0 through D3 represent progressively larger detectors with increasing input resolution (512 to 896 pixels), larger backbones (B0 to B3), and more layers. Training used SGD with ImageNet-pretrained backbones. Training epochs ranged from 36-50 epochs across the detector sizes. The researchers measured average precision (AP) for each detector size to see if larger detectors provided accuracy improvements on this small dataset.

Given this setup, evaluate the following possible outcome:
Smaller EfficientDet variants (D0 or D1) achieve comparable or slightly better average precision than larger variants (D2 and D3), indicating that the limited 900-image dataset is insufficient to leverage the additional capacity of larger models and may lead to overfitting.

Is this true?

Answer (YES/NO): NO